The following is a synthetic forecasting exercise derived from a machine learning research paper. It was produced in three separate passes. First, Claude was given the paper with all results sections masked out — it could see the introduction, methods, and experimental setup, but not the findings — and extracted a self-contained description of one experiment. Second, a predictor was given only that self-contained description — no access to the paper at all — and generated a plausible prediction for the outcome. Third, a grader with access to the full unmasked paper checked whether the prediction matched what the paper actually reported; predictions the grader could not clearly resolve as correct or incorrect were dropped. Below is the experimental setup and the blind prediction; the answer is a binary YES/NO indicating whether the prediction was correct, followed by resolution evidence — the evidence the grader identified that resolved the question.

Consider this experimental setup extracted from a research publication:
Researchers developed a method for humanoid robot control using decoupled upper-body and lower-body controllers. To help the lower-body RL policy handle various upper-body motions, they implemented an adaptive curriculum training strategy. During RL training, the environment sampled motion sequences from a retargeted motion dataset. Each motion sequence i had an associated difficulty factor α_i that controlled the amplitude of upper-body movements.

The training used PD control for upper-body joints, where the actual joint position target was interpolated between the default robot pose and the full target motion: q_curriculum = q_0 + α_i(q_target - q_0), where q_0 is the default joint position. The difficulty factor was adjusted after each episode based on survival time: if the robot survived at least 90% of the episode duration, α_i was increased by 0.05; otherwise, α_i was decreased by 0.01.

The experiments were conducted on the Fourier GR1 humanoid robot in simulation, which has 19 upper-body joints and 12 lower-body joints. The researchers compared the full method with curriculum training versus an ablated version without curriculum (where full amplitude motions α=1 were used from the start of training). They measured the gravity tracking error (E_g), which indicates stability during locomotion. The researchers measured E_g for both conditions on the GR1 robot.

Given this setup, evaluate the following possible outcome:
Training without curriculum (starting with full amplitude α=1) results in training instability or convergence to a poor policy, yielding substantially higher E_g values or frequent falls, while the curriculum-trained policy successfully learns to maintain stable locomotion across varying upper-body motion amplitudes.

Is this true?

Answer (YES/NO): NO